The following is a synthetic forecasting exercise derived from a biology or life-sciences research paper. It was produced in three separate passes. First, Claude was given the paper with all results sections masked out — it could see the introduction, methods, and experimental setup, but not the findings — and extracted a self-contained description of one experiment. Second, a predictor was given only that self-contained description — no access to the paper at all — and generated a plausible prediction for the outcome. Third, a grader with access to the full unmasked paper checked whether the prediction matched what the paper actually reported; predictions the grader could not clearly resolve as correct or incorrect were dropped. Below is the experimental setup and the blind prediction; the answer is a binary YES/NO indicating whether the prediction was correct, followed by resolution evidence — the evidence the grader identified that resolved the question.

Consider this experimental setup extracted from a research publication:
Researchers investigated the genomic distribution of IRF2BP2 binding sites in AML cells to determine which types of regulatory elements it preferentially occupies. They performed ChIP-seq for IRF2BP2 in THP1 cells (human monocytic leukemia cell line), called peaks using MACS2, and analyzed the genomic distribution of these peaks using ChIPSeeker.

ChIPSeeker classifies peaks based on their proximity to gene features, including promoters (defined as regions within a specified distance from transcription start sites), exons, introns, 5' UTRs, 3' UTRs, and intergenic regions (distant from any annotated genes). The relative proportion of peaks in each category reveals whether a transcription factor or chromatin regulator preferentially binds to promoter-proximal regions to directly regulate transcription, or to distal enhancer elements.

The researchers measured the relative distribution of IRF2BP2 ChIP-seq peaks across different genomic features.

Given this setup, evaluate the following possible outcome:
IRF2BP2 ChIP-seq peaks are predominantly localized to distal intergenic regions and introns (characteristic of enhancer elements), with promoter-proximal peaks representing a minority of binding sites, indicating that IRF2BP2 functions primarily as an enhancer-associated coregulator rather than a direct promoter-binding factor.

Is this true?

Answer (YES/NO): NO